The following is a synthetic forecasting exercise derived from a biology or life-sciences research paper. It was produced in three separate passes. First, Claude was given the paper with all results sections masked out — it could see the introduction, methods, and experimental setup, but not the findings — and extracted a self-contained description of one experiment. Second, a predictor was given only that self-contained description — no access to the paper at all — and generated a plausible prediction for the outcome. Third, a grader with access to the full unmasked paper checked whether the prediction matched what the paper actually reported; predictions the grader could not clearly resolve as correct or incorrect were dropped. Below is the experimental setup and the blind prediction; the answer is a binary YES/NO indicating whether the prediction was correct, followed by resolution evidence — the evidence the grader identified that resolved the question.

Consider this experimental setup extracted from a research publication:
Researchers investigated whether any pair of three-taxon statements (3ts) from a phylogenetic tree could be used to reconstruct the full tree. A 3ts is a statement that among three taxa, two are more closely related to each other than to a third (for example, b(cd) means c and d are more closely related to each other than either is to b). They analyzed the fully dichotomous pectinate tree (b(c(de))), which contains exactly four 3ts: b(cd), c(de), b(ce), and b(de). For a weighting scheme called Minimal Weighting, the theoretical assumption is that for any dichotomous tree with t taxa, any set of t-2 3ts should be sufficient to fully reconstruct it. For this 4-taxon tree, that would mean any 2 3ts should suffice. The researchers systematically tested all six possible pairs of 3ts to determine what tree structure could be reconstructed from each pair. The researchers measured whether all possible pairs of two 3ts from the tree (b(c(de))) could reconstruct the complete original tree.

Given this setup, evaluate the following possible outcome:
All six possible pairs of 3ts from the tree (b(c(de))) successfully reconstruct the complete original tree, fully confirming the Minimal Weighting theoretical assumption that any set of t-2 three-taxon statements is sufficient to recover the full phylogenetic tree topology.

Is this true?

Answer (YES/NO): NO